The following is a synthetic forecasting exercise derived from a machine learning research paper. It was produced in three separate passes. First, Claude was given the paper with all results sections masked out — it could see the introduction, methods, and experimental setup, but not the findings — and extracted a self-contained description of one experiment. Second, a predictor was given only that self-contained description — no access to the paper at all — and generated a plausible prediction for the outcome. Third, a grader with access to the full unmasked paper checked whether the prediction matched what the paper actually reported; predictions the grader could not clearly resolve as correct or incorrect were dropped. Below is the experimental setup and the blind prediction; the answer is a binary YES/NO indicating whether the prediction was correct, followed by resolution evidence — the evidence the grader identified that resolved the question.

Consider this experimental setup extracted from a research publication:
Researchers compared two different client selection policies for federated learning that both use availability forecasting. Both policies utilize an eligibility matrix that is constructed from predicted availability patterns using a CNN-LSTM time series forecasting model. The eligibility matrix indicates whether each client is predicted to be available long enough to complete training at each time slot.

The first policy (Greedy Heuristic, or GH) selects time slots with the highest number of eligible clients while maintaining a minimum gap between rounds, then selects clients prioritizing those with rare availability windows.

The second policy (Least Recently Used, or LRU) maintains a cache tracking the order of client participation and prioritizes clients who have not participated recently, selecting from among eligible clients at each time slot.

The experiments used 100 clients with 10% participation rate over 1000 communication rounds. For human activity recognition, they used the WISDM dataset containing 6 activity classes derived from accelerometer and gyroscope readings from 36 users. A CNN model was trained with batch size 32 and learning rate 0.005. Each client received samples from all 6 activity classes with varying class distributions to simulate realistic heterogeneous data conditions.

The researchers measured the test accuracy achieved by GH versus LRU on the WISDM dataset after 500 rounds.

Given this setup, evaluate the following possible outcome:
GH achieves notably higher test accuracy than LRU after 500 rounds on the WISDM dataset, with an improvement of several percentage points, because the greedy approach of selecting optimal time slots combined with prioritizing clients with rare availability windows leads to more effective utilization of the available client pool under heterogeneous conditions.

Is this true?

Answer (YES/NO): NO